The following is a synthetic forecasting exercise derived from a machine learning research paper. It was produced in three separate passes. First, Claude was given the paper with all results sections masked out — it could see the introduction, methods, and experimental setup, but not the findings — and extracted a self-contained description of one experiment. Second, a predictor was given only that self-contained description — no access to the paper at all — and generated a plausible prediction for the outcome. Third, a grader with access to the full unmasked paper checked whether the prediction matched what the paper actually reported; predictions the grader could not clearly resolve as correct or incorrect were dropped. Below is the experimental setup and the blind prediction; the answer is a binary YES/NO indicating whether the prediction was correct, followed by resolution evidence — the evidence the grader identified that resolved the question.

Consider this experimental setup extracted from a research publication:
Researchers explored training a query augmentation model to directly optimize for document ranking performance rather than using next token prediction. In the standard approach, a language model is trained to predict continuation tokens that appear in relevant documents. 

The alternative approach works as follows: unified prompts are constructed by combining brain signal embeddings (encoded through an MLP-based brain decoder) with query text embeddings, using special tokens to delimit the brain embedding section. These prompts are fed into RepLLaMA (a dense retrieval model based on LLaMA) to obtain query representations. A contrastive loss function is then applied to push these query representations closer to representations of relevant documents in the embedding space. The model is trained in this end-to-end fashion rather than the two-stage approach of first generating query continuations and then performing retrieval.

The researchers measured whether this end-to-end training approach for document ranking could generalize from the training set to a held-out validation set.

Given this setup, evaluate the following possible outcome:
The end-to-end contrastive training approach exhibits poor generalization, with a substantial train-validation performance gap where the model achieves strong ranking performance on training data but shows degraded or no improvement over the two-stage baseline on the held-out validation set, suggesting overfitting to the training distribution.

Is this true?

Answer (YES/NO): YES